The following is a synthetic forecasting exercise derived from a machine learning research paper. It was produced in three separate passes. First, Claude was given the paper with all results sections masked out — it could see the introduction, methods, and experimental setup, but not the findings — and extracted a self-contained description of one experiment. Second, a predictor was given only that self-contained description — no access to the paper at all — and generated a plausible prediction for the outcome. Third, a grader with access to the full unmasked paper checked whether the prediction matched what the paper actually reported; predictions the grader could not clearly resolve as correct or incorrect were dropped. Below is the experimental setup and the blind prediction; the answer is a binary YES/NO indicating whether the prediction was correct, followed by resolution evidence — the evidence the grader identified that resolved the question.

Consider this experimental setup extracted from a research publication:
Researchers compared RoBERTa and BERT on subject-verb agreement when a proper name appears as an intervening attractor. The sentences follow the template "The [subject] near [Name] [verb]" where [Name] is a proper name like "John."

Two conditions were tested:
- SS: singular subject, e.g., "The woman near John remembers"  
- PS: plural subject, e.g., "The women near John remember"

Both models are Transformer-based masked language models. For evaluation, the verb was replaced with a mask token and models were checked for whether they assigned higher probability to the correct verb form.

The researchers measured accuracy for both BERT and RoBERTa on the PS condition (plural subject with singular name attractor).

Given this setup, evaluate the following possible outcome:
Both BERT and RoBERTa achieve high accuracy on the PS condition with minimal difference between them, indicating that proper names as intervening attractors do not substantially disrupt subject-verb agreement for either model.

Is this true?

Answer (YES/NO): NO